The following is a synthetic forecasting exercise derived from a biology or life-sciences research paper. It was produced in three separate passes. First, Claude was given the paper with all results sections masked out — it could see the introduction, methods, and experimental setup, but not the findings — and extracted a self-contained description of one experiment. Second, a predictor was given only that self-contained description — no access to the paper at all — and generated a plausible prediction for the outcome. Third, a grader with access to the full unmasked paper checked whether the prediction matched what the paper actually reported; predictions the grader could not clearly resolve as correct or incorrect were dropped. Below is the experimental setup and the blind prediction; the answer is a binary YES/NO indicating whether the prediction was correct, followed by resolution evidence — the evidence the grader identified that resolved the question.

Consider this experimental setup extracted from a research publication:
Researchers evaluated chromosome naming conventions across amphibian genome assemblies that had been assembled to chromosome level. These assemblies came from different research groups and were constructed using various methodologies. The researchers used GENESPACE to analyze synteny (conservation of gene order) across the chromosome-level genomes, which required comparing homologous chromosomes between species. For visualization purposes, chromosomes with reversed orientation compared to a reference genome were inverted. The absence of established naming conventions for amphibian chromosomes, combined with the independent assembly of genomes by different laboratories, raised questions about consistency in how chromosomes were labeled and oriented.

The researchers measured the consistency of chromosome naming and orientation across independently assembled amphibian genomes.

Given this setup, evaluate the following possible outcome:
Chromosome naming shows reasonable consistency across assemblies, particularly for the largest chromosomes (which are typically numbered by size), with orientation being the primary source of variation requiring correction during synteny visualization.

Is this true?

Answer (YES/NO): NO